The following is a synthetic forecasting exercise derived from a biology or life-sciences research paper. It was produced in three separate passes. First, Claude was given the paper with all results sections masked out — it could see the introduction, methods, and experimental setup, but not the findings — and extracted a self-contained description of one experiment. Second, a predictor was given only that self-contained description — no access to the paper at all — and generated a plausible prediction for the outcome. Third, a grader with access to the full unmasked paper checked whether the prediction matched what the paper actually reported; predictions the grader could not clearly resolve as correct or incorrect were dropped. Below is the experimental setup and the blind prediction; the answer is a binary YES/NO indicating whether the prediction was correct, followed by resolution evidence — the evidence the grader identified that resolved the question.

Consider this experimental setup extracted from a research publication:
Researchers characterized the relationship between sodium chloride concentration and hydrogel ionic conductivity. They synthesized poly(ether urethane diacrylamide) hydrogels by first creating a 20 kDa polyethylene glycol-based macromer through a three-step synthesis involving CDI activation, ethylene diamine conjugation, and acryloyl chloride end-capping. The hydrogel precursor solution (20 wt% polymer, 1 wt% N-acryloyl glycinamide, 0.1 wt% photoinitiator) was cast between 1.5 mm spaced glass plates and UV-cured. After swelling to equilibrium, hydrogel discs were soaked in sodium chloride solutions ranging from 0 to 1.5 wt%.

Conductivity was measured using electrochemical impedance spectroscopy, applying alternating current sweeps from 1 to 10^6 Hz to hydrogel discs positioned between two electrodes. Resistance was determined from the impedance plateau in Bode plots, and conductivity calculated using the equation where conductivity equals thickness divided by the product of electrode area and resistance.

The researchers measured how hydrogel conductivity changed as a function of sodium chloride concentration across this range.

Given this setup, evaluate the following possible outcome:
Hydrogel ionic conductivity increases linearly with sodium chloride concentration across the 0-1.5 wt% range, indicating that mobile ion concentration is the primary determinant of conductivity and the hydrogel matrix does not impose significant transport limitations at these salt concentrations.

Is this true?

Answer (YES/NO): YES